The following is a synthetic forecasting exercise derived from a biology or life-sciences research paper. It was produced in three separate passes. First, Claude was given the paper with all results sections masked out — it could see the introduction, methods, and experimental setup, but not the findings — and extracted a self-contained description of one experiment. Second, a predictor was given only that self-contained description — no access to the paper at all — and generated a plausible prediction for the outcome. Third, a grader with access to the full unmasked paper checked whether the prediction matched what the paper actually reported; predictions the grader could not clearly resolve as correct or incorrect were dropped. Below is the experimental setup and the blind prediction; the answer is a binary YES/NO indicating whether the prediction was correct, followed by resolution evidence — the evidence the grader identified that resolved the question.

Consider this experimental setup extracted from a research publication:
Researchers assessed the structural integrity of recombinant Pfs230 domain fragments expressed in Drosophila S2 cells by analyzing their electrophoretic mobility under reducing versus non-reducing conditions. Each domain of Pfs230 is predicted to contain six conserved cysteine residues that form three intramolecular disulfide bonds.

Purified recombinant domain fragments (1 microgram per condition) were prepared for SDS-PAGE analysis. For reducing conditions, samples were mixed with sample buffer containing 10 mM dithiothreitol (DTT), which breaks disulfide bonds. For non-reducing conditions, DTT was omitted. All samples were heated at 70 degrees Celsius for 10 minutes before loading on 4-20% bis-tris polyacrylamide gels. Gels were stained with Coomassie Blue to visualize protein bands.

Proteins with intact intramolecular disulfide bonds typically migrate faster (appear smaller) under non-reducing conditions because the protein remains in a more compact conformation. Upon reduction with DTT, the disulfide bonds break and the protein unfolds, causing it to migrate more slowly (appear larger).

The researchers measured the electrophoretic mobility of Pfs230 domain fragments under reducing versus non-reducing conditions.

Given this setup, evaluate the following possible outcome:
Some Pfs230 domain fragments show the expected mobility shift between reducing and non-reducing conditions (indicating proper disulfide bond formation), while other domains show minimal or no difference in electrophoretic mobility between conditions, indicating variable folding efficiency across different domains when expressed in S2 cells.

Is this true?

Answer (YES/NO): NO